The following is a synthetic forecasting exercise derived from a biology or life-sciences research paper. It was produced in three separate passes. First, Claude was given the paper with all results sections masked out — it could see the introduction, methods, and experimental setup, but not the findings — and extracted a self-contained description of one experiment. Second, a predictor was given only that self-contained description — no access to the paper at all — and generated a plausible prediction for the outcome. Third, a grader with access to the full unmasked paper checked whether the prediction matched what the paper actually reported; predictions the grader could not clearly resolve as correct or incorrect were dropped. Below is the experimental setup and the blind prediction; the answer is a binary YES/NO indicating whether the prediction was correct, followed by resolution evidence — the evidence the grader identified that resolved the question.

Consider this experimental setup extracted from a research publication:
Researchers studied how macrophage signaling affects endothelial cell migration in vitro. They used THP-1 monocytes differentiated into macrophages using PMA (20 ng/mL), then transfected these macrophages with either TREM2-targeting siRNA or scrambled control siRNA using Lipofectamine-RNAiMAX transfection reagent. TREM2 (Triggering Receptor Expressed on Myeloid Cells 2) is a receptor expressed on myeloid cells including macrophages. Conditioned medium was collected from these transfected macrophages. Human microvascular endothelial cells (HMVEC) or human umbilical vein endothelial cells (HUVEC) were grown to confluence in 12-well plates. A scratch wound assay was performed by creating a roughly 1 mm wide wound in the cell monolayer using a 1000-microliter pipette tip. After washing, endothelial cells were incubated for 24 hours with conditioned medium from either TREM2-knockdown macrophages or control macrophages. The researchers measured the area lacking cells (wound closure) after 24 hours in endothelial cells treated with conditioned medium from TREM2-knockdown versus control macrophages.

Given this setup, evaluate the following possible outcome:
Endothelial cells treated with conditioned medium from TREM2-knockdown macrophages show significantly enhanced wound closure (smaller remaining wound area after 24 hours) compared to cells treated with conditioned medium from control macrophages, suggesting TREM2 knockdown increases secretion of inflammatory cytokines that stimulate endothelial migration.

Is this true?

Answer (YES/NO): NO